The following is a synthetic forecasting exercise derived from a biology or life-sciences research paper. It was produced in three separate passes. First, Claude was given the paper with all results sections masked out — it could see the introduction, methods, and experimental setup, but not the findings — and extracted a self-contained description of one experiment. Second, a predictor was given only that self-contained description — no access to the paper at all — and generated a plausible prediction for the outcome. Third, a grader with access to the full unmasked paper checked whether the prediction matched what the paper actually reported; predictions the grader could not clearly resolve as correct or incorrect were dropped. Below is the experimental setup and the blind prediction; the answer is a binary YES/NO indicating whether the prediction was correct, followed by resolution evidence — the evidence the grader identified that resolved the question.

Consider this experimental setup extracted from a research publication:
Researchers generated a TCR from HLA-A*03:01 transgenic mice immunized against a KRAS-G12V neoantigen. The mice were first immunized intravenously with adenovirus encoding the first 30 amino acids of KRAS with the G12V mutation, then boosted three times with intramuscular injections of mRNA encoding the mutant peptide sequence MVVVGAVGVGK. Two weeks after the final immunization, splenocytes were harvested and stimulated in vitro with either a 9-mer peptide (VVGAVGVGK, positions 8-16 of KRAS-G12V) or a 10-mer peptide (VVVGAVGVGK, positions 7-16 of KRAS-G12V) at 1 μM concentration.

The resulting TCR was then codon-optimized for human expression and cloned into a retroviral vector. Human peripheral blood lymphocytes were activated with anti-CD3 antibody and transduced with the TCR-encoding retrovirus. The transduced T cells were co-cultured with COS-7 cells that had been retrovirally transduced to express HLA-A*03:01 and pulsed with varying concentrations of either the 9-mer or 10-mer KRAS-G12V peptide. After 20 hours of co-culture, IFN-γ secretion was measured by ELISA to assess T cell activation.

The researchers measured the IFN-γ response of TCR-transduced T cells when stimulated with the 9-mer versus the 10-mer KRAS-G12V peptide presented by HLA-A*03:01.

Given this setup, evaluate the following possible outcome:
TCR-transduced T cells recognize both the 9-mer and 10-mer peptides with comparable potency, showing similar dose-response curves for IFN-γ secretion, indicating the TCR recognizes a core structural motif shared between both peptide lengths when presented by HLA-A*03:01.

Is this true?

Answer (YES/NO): NO